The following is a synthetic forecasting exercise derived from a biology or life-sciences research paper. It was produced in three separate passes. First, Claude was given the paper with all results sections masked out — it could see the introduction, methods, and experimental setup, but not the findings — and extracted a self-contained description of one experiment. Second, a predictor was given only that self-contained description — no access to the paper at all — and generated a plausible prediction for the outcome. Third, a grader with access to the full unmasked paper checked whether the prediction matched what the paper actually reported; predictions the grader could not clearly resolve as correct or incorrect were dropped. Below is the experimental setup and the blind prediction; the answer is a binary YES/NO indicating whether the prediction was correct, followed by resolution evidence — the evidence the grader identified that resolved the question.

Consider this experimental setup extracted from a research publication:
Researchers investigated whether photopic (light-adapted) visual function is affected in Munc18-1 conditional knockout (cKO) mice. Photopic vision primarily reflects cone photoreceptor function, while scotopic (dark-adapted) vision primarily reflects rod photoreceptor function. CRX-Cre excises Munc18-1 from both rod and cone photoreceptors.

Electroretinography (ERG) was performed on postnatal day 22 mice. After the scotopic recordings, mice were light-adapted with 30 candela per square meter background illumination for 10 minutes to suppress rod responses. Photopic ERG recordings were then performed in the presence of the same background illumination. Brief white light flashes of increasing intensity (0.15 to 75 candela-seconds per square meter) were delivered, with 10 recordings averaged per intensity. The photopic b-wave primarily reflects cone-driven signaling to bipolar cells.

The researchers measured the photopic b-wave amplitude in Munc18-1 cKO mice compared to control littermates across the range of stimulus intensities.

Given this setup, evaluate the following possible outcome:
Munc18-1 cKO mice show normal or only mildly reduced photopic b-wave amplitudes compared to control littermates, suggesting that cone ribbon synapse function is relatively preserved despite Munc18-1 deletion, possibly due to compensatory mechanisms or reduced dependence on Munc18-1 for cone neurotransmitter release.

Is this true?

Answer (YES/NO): NO